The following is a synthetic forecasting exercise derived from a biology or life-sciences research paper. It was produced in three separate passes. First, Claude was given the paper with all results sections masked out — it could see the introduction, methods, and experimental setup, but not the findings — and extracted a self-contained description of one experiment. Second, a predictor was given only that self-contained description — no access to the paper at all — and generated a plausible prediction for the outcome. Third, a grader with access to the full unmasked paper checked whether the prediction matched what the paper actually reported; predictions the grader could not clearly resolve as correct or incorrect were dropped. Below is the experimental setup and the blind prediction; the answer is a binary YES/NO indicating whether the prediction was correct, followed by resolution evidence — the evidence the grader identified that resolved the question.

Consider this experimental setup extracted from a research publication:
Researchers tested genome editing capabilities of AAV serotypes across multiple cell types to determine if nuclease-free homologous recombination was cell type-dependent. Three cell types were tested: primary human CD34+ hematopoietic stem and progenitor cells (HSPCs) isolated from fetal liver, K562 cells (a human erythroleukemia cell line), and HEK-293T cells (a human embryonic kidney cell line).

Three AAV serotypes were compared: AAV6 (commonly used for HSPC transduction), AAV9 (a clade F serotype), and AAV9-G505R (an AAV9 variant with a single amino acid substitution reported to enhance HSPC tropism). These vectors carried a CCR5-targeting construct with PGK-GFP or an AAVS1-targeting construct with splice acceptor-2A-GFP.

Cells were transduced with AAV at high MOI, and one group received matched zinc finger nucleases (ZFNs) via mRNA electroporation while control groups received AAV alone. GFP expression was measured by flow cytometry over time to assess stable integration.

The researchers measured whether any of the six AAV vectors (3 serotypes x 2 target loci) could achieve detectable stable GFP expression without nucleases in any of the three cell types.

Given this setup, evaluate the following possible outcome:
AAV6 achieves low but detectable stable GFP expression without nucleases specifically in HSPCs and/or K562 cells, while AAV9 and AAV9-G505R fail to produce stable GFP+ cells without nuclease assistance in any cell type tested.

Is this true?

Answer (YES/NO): NO